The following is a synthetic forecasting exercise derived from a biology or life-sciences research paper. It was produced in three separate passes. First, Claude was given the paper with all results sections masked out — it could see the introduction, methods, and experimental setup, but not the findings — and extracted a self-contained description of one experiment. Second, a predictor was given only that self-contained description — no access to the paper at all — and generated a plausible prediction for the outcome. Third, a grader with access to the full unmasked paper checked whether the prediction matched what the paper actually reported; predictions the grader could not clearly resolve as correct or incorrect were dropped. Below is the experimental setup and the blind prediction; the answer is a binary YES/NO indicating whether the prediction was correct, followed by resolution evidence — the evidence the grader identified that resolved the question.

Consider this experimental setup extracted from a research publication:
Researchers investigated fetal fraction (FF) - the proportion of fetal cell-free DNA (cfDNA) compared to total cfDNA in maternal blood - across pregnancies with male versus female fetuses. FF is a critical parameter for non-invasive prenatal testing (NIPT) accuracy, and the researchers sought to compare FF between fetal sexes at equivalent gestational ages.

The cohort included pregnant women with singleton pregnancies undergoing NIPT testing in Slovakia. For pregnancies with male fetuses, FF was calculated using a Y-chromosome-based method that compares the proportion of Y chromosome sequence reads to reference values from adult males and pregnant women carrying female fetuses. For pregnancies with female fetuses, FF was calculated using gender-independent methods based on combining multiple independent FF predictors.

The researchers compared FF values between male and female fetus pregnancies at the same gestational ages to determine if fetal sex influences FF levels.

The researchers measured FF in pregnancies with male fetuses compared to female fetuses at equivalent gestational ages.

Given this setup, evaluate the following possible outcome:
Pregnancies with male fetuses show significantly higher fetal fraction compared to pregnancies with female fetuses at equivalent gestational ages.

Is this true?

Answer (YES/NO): NO